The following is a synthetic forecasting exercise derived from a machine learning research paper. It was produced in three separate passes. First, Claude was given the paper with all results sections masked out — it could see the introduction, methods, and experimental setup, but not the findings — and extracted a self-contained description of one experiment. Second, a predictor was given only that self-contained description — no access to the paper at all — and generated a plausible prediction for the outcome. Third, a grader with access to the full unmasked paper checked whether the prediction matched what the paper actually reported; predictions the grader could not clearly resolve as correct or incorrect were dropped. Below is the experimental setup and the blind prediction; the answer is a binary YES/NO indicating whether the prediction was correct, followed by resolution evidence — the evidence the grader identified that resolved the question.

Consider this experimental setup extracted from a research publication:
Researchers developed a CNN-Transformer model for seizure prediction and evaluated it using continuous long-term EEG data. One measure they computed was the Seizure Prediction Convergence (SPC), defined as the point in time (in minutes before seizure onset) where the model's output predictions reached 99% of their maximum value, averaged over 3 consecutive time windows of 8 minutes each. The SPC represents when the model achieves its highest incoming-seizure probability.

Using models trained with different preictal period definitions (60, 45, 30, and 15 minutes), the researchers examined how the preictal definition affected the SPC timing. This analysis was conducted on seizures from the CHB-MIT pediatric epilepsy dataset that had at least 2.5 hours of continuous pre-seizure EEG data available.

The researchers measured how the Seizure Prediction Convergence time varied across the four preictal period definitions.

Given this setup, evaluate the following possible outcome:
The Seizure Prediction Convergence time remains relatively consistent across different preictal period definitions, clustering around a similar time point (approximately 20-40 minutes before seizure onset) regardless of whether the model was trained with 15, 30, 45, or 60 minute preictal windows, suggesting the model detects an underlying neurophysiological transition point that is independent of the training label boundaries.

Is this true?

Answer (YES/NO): NO